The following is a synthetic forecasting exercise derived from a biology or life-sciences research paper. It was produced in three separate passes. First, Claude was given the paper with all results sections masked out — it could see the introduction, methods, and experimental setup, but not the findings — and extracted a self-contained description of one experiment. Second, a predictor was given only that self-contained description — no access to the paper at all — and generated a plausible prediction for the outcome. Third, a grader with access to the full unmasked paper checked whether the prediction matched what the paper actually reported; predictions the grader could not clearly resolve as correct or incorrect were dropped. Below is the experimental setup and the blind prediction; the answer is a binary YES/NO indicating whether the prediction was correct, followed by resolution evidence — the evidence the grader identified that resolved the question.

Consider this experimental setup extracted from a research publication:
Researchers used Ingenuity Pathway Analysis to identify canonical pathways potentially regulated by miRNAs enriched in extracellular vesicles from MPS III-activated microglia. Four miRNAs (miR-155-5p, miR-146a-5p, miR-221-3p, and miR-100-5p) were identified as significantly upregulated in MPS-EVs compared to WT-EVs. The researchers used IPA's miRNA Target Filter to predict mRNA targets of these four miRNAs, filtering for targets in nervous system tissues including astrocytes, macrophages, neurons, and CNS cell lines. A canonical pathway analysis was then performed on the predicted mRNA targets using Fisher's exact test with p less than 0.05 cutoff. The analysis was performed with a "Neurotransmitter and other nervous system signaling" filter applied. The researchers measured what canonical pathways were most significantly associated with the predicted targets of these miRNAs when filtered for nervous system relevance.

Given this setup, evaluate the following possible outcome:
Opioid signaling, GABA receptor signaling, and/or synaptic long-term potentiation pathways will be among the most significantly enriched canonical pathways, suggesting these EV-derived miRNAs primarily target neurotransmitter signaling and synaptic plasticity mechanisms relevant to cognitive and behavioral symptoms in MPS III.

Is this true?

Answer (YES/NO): NO